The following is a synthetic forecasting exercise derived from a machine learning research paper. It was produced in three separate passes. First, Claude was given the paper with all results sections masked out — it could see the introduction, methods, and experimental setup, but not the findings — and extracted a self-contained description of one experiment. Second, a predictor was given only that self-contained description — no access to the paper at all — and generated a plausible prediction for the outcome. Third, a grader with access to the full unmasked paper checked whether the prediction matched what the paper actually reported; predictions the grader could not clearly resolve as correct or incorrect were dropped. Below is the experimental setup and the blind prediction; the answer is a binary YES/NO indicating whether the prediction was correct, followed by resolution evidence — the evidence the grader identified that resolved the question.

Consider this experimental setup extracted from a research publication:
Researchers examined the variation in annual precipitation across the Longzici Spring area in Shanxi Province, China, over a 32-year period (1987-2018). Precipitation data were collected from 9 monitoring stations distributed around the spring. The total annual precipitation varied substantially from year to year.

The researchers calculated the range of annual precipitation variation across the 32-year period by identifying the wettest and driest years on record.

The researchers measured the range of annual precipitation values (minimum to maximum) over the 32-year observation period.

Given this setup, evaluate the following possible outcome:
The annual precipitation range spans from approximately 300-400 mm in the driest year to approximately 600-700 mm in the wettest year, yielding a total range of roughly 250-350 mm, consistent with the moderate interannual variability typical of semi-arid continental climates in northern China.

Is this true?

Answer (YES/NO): NO